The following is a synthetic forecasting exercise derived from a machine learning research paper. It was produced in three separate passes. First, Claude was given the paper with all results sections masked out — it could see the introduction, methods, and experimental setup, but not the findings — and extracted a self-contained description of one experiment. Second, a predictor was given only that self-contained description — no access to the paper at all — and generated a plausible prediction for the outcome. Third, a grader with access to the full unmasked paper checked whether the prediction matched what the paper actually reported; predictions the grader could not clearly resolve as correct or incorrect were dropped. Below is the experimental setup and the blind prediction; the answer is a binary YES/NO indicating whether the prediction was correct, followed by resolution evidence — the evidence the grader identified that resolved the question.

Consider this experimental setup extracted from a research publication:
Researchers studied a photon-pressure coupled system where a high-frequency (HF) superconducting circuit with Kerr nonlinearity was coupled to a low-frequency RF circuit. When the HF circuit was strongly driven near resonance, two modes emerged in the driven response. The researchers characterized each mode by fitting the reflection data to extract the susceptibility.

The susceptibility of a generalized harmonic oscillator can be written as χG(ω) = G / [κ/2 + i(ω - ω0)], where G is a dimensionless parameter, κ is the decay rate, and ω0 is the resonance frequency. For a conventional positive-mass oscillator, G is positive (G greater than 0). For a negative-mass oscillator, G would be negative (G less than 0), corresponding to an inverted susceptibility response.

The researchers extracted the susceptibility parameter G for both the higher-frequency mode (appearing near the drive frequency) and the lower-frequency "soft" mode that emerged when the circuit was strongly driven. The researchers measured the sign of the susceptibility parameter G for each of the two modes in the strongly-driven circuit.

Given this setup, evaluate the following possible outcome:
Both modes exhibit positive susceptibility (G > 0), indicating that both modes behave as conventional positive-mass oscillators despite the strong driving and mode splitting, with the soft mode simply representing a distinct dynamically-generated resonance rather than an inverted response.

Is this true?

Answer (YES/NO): NO